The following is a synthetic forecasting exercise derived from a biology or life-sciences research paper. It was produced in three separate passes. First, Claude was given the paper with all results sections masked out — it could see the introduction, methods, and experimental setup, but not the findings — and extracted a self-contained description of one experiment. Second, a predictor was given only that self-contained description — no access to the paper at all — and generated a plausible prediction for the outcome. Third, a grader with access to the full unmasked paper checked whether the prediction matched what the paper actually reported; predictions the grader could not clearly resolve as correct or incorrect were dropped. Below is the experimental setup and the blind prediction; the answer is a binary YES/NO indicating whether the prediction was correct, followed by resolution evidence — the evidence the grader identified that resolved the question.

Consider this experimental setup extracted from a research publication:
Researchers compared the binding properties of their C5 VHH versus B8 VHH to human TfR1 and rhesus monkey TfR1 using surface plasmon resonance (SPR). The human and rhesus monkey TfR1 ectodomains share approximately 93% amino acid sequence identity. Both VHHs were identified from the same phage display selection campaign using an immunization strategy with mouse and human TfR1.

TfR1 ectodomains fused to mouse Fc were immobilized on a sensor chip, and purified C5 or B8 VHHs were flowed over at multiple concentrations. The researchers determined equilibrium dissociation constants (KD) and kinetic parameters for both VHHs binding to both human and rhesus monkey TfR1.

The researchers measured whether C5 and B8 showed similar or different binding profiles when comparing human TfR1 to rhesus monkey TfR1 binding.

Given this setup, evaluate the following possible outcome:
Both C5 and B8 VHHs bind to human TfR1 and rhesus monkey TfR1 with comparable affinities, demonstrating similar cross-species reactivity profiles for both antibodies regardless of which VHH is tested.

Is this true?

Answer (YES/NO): NO